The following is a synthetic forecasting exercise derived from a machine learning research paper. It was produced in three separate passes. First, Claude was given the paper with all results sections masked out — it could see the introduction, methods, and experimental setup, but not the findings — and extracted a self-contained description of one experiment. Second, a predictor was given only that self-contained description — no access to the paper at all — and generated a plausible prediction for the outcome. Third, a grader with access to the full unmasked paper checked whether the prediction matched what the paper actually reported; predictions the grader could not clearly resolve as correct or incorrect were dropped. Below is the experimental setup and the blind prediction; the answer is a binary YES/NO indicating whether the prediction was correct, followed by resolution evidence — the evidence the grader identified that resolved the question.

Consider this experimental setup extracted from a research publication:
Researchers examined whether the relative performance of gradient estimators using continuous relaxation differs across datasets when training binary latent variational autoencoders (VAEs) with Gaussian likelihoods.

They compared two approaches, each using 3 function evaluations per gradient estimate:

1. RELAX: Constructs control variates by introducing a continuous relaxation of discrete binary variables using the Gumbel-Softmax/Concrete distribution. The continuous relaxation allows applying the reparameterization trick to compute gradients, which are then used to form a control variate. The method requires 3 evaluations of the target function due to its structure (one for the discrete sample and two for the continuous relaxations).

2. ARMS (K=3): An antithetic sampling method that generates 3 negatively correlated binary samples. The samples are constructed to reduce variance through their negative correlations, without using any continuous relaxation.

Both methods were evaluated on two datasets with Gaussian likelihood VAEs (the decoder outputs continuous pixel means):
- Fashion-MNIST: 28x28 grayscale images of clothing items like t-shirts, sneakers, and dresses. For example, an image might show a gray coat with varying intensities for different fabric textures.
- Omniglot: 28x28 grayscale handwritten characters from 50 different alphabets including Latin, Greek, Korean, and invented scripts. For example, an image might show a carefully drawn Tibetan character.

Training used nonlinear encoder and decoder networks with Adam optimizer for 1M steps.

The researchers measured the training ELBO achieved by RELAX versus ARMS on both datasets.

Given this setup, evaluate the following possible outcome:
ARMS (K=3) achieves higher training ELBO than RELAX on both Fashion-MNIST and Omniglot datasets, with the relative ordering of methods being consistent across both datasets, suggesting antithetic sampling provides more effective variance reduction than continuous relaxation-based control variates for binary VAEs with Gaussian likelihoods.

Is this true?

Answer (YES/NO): NO